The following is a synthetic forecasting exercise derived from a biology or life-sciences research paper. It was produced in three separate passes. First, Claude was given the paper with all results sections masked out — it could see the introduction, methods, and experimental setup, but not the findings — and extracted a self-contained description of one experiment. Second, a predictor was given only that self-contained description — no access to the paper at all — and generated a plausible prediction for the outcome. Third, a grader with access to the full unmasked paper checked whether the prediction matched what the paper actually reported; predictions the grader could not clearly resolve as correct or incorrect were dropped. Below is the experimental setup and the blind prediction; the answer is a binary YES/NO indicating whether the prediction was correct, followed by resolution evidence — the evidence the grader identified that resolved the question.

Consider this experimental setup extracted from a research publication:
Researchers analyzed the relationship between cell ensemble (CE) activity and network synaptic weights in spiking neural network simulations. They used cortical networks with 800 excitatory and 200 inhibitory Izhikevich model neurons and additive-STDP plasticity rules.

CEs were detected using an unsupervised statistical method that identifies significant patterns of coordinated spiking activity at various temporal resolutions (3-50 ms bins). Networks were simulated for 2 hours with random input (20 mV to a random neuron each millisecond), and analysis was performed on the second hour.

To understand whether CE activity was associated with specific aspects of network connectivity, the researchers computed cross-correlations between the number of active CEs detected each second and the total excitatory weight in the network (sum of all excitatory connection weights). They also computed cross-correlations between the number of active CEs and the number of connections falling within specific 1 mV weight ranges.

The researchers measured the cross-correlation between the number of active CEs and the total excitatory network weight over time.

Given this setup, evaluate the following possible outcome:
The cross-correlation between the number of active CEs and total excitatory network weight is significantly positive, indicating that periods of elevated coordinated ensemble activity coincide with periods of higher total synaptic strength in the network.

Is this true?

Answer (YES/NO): NO